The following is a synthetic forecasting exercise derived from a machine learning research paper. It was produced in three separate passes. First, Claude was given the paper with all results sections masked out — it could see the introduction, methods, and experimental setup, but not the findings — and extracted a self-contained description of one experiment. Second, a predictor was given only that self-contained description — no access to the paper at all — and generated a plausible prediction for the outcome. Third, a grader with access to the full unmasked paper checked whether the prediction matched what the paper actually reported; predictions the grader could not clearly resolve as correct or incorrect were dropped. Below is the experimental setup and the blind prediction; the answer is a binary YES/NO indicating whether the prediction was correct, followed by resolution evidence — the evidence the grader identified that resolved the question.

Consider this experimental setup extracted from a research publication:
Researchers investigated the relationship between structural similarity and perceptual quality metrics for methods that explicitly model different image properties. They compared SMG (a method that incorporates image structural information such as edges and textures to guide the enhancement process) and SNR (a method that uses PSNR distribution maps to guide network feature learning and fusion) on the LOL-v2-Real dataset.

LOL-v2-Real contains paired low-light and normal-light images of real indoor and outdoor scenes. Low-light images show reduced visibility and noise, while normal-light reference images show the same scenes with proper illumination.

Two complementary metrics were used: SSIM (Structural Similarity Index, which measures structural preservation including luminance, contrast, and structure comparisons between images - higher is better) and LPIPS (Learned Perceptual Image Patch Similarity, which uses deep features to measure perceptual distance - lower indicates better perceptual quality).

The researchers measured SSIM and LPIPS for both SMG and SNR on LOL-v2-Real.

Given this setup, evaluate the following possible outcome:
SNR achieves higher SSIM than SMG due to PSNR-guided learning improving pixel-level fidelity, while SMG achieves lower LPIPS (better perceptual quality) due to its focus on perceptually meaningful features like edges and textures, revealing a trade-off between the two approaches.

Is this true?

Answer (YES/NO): NO